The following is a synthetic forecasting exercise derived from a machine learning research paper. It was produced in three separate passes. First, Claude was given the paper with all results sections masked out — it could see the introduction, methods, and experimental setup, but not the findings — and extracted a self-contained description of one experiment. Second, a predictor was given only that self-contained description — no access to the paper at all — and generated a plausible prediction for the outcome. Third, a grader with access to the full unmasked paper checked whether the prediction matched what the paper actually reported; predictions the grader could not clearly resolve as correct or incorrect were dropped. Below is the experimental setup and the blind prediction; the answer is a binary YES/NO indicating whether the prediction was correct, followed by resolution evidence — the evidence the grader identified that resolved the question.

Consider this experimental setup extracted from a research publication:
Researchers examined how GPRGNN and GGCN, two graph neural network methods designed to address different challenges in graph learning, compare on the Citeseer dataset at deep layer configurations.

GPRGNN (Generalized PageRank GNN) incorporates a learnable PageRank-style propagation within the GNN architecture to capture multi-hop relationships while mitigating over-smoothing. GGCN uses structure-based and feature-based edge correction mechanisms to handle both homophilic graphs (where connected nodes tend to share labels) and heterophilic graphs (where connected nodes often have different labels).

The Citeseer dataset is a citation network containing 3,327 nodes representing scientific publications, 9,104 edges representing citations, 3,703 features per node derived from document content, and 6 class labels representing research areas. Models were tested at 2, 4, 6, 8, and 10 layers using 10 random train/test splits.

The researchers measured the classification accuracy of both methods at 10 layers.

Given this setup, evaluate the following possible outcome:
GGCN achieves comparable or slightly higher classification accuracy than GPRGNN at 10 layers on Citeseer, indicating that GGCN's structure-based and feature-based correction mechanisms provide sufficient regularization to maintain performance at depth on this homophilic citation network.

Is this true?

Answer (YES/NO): YES